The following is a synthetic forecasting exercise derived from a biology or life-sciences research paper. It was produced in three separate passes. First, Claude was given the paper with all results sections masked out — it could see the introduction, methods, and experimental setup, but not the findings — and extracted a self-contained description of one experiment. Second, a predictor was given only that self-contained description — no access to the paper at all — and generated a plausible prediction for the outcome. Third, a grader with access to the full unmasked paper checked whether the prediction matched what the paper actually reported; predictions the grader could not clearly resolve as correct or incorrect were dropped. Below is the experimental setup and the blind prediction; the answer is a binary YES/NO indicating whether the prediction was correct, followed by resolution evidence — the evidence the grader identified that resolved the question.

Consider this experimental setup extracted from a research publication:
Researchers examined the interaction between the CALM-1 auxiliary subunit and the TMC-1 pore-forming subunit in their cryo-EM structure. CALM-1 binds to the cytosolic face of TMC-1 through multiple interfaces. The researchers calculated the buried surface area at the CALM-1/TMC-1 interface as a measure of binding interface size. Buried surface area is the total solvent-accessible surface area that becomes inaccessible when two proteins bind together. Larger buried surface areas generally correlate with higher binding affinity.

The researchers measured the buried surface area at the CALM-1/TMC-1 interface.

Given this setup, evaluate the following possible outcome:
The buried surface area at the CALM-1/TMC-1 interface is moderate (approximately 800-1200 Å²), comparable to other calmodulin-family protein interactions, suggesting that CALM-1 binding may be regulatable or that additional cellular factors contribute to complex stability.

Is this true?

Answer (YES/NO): NO